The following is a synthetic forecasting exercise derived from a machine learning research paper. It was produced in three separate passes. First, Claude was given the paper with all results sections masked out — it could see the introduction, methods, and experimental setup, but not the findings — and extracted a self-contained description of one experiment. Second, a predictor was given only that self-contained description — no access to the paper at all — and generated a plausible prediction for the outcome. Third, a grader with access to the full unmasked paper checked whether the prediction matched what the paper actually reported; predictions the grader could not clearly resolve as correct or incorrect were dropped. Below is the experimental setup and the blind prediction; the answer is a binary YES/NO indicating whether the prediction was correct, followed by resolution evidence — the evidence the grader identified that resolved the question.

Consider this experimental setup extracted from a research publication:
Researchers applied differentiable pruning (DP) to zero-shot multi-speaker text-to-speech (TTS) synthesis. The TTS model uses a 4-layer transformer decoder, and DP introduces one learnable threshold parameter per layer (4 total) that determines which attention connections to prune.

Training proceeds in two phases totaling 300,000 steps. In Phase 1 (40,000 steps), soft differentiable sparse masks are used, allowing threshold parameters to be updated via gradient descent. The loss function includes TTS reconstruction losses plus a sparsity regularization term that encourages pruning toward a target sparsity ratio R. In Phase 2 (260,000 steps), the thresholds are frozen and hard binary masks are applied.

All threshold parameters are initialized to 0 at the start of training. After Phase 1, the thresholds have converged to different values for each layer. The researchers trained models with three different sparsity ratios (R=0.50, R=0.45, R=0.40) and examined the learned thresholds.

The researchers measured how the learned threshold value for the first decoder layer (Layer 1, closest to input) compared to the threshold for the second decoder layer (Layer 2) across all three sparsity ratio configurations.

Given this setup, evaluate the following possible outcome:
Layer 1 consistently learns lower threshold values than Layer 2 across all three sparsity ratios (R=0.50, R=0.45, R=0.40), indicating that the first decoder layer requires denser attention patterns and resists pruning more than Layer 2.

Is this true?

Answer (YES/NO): YES